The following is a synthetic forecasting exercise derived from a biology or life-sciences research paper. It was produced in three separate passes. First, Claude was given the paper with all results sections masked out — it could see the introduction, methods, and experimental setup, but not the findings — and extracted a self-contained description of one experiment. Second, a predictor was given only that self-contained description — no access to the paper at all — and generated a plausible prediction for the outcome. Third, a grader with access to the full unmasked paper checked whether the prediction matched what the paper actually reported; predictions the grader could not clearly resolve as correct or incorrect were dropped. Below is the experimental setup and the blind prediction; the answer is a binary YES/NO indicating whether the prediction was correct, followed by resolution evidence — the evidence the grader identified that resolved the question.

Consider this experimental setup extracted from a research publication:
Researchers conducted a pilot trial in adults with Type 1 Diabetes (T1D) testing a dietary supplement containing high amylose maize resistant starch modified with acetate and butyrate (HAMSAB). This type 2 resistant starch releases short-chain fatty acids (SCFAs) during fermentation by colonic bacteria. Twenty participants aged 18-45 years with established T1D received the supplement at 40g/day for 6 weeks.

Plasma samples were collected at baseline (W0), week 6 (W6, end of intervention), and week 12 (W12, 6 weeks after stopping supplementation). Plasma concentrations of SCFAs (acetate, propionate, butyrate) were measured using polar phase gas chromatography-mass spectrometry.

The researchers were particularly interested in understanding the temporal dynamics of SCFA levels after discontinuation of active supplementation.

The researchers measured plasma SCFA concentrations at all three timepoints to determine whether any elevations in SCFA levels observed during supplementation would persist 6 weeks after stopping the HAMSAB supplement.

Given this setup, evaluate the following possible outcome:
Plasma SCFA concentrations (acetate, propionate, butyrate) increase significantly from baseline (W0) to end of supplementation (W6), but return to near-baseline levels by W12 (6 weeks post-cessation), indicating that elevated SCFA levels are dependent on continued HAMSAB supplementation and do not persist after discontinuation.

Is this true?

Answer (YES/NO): NO